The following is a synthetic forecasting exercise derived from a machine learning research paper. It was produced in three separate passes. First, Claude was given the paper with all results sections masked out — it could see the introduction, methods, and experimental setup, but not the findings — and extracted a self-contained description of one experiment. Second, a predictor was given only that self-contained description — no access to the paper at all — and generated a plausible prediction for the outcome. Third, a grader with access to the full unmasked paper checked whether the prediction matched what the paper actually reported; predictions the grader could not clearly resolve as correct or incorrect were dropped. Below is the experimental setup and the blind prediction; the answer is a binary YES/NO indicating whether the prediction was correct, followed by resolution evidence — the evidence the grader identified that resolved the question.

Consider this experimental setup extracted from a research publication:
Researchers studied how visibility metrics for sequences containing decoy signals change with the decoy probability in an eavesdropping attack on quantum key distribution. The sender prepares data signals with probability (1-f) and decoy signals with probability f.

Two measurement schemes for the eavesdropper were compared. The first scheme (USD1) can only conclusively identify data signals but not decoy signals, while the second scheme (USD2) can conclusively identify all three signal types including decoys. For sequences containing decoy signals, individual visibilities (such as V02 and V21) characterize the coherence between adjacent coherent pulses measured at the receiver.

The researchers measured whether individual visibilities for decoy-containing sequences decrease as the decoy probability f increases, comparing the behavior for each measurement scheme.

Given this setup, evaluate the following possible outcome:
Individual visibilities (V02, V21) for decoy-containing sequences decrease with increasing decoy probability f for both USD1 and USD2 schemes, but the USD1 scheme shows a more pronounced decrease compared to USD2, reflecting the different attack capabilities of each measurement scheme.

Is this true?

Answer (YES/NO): NO